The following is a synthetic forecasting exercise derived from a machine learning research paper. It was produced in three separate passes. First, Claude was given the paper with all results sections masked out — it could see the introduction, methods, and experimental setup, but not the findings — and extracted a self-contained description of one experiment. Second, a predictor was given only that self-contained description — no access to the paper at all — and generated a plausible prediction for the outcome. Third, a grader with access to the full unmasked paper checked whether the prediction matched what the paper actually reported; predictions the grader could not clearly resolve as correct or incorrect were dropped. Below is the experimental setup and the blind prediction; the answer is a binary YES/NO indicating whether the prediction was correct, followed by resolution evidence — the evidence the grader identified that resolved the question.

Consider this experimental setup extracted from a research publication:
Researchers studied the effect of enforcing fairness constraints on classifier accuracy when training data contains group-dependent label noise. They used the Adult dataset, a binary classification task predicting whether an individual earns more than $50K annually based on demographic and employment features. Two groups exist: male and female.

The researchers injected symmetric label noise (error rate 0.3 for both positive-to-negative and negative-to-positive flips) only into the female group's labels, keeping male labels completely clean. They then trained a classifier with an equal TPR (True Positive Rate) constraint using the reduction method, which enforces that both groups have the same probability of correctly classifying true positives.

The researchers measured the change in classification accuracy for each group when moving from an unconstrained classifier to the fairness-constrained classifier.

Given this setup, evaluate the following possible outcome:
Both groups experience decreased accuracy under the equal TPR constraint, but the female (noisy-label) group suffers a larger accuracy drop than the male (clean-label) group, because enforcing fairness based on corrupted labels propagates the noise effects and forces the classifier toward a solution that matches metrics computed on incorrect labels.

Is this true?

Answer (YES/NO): NO